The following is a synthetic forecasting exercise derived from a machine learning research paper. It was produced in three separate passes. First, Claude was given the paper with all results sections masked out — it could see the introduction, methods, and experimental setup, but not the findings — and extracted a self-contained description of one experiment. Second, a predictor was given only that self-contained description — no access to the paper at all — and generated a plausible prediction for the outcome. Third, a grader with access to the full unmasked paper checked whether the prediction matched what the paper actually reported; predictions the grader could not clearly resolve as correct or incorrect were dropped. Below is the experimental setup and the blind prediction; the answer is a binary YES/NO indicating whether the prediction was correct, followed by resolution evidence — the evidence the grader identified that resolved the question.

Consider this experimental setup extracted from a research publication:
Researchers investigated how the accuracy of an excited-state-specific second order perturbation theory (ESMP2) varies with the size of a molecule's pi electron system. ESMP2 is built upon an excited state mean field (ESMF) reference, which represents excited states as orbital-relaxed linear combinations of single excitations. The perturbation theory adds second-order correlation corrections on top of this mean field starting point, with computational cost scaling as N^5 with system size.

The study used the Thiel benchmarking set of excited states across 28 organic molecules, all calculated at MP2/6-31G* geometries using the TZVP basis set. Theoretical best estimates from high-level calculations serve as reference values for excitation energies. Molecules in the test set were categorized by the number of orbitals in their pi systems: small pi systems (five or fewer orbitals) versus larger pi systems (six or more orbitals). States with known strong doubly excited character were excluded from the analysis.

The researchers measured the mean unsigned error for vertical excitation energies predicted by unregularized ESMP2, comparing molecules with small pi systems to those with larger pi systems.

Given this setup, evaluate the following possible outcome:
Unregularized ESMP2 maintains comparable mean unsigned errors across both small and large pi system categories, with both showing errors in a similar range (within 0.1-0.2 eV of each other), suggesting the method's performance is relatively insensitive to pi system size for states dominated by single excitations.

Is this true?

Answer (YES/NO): NO